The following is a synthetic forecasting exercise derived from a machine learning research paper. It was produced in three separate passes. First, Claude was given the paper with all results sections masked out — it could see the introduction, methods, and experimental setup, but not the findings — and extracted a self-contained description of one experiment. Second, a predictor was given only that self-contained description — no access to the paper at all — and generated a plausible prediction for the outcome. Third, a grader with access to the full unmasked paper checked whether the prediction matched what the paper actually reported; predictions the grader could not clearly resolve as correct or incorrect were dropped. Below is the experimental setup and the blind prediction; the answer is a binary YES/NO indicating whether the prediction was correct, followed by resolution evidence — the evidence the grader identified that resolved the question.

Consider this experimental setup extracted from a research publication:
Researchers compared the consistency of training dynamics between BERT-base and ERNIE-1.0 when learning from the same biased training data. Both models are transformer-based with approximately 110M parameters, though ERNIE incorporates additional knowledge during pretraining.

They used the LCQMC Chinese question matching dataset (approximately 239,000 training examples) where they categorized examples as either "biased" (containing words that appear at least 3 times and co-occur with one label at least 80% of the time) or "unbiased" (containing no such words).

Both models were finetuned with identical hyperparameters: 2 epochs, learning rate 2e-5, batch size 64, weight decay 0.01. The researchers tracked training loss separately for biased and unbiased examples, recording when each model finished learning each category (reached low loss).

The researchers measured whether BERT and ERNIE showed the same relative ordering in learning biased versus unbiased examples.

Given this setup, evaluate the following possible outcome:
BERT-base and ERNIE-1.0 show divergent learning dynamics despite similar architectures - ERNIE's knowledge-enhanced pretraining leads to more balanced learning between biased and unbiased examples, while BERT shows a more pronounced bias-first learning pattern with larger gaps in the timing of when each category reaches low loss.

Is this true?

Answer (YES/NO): NO